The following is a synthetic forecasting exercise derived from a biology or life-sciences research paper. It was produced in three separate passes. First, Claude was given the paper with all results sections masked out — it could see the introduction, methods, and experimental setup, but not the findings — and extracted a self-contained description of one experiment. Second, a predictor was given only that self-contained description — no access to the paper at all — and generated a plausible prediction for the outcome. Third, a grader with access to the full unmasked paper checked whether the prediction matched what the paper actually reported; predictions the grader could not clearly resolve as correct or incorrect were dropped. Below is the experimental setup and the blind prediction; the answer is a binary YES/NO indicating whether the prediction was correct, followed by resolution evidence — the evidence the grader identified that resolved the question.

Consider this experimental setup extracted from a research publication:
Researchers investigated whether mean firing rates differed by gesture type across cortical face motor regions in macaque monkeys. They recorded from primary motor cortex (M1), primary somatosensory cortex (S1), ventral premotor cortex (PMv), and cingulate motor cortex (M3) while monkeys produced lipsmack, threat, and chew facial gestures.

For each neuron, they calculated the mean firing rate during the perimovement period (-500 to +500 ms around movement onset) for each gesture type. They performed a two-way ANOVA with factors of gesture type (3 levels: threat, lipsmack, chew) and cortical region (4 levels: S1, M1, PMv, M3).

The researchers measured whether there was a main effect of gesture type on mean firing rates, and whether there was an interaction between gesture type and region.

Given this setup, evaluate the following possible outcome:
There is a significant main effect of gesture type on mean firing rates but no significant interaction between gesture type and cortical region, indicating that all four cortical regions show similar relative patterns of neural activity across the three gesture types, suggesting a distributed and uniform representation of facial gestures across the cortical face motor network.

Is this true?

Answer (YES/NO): NO